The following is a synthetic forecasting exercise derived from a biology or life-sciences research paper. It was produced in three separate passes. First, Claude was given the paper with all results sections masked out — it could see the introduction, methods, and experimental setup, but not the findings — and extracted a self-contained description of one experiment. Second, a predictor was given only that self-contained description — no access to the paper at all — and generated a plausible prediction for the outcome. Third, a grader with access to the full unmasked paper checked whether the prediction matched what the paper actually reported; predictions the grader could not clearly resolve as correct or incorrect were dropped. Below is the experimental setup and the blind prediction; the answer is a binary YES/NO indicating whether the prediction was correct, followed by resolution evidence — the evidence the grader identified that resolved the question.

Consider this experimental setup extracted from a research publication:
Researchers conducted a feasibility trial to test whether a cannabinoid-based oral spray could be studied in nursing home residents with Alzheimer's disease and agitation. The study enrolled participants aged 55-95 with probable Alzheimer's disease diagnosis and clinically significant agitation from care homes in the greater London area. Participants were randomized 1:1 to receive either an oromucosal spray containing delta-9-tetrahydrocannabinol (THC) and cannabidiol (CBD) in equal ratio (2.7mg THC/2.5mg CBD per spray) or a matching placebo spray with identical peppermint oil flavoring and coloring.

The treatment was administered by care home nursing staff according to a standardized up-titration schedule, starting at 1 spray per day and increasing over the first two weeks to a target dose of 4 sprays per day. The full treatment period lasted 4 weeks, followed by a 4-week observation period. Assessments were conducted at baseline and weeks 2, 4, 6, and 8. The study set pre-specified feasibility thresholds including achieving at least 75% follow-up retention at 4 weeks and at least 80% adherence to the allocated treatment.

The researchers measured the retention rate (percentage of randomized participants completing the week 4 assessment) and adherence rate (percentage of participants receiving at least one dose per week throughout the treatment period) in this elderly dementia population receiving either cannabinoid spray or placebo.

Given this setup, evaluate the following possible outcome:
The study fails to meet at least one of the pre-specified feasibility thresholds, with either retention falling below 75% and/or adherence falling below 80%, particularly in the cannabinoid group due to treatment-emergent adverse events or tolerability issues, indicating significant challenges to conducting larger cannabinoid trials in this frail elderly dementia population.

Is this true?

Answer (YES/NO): NO